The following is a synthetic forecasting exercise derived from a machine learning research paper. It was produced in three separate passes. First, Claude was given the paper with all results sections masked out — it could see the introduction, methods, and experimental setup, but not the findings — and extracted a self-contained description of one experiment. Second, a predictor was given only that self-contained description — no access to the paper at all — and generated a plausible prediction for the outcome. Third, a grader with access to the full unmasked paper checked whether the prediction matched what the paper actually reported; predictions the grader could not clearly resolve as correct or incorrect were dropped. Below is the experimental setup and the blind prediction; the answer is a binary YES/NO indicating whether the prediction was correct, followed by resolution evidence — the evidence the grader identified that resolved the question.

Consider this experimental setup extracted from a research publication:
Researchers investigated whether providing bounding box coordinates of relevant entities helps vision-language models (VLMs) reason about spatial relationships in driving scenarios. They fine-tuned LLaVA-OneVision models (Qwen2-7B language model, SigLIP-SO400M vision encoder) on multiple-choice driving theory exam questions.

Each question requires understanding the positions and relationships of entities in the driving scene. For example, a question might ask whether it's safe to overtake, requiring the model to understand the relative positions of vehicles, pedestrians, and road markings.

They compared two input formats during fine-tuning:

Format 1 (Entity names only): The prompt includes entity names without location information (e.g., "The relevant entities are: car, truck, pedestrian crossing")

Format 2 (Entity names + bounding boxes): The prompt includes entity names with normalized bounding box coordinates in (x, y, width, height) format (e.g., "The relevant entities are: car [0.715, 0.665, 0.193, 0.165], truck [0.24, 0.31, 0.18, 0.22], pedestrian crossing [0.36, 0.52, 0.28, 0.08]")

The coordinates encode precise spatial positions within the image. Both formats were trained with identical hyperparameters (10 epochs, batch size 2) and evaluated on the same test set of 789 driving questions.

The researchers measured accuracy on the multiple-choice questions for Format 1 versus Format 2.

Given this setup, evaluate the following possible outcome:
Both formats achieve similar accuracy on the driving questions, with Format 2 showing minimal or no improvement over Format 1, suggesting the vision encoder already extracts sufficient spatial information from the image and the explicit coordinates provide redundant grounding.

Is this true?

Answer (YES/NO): NO